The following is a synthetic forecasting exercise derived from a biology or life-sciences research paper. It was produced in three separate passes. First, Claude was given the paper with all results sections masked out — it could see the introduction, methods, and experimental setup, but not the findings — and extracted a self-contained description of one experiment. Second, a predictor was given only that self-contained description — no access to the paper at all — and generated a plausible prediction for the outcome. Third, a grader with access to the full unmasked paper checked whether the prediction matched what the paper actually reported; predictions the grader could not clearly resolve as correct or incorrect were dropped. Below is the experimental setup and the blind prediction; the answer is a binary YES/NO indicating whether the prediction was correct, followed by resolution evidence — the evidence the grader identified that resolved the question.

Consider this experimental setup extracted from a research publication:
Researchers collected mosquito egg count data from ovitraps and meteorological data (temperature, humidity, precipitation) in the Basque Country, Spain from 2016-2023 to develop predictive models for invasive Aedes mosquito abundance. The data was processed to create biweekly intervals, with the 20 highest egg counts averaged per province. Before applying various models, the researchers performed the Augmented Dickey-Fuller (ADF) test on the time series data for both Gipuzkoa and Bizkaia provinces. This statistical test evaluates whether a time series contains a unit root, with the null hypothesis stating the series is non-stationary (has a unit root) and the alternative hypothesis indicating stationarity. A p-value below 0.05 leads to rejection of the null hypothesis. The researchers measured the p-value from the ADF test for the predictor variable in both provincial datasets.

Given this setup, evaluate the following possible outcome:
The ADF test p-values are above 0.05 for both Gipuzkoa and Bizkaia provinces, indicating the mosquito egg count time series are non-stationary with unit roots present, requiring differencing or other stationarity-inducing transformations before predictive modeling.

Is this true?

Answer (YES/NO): NO